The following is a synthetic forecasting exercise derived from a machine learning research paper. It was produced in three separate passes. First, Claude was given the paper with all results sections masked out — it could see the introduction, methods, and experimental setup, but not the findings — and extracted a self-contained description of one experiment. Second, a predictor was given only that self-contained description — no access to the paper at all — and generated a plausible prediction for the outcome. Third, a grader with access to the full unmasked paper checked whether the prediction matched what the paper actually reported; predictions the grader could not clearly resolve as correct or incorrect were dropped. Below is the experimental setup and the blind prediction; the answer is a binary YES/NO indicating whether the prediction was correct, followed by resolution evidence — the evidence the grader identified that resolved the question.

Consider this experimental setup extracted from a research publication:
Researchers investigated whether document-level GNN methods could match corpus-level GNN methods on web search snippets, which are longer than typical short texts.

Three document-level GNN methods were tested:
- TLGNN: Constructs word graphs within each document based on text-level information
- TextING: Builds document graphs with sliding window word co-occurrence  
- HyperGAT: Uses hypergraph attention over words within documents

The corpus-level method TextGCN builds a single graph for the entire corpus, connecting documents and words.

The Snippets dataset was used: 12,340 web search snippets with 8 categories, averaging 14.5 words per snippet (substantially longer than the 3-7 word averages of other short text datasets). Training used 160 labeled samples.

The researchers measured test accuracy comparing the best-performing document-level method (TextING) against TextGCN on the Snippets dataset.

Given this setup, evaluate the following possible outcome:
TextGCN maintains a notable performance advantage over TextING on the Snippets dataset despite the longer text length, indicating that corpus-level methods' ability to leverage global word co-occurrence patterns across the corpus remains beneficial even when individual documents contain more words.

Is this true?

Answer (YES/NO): YES